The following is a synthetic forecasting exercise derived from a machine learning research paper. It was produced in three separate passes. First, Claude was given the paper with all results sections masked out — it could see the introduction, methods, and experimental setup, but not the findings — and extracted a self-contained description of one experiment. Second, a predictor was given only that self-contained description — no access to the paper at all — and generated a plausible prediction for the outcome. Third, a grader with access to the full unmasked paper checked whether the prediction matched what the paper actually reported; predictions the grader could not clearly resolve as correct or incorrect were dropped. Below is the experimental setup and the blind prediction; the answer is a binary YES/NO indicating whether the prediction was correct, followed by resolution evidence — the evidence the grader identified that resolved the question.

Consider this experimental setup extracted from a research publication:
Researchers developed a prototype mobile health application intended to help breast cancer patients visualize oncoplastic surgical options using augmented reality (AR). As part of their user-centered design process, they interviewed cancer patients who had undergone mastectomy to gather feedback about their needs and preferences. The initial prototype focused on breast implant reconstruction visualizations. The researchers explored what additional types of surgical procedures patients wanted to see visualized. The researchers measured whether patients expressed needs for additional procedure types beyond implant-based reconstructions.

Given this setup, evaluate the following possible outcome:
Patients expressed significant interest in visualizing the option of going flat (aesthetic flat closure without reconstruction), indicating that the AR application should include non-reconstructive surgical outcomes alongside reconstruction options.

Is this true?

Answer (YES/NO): YES